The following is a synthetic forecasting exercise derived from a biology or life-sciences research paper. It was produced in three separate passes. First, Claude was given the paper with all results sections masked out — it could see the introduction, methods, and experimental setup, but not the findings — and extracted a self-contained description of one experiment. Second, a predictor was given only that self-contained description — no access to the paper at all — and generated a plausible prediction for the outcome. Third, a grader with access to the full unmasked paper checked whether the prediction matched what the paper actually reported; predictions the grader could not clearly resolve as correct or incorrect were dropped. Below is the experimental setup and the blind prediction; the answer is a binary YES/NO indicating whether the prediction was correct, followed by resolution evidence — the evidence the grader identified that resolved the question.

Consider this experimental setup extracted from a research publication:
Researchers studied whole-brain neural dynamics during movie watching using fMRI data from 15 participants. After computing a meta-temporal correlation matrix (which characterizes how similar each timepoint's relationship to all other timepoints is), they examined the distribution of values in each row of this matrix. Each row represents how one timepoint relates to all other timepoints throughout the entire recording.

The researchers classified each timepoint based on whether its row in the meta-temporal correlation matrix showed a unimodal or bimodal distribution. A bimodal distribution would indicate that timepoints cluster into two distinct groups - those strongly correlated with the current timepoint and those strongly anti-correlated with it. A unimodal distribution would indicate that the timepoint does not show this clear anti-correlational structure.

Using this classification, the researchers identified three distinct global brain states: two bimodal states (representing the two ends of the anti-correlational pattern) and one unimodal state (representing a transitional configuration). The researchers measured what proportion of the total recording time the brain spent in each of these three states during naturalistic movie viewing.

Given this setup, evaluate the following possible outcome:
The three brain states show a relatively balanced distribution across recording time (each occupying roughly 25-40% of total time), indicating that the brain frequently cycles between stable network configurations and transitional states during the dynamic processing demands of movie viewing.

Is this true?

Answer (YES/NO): YES